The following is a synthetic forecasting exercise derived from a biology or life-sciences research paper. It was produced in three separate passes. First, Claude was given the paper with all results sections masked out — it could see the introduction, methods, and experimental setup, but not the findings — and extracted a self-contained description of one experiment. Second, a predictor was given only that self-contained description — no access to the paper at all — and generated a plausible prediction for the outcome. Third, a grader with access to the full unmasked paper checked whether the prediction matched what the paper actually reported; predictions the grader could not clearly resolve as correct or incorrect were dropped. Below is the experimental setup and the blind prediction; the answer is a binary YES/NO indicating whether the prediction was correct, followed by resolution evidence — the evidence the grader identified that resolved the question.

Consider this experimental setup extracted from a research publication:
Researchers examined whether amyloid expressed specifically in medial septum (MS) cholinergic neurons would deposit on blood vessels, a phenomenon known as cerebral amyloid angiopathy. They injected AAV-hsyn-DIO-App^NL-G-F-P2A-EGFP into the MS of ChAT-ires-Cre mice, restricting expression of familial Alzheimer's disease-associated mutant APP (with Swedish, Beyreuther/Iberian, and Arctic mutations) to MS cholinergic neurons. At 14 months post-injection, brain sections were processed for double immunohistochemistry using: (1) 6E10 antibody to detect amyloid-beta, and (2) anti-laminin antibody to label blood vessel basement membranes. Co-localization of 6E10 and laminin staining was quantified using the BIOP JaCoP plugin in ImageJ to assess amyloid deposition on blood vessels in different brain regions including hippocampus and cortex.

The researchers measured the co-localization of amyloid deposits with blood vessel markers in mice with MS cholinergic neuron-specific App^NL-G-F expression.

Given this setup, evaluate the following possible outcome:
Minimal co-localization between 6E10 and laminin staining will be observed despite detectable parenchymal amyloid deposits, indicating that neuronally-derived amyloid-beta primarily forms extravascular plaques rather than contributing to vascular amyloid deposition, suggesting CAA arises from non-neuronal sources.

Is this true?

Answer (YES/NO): NO